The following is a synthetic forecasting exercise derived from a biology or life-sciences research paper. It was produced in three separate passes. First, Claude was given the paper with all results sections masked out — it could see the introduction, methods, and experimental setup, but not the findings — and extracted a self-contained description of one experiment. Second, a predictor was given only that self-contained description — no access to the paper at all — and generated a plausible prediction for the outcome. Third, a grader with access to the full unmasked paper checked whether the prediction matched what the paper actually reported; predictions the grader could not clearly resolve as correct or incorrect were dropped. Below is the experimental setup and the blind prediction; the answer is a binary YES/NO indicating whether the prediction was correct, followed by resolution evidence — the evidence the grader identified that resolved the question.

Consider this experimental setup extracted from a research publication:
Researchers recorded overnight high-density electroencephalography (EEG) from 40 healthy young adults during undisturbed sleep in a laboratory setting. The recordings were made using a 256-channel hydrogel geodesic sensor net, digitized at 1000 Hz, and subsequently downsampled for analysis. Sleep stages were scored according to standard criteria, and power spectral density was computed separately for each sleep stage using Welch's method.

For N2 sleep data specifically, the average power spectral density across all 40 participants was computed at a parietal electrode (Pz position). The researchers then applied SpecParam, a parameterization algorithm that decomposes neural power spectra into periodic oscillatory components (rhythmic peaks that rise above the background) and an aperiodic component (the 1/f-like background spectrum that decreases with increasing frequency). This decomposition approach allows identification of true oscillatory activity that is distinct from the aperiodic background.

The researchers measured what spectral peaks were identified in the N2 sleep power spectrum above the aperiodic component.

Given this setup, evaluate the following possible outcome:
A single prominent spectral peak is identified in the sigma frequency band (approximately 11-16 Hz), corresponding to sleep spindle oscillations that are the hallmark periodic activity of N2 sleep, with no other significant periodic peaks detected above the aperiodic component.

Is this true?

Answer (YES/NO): NO